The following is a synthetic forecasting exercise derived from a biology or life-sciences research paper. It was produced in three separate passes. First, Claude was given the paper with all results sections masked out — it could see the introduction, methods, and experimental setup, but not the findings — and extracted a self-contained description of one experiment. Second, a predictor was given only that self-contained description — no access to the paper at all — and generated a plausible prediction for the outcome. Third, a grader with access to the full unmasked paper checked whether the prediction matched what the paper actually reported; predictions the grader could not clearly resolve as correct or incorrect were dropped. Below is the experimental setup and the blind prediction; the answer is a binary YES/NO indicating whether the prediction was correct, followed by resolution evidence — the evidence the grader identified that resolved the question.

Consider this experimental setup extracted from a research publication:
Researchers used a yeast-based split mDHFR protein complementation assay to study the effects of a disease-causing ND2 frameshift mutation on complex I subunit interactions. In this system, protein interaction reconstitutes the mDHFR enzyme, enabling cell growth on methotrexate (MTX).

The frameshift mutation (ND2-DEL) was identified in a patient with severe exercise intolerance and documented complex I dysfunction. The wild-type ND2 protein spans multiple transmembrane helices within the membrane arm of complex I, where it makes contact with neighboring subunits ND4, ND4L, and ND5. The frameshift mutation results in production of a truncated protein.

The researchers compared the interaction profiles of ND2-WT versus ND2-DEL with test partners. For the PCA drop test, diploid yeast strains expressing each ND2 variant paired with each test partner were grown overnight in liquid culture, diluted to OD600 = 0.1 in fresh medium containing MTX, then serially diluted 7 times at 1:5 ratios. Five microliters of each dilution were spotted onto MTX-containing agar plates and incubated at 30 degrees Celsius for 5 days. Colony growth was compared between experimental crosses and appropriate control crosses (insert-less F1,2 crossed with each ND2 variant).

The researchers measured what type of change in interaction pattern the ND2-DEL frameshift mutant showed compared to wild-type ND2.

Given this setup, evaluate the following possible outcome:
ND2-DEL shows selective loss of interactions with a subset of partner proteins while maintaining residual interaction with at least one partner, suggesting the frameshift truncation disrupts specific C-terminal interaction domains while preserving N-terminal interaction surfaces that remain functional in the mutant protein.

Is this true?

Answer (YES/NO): NO